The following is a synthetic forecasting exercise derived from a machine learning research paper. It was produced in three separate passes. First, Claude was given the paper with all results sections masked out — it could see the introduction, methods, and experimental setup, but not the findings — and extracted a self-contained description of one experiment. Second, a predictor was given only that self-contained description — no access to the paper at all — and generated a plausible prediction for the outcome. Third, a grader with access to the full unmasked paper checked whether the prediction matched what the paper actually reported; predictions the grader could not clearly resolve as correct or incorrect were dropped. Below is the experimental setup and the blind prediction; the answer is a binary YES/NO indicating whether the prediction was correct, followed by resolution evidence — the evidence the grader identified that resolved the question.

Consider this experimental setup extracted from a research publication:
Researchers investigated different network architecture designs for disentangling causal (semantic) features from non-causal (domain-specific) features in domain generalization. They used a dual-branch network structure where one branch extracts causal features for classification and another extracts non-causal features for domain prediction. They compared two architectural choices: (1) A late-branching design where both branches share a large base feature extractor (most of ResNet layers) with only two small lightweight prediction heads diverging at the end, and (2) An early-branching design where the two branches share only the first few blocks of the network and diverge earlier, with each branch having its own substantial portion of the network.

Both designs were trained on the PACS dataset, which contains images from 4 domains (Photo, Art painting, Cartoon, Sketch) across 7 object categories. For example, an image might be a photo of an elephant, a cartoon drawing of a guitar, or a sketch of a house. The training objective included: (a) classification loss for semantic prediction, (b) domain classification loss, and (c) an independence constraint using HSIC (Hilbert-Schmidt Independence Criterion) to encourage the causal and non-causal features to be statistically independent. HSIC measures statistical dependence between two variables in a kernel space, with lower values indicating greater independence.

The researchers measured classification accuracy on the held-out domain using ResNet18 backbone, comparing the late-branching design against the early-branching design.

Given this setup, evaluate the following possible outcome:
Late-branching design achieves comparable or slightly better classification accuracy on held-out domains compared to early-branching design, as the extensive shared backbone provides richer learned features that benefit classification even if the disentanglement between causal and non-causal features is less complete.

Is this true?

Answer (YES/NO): NO